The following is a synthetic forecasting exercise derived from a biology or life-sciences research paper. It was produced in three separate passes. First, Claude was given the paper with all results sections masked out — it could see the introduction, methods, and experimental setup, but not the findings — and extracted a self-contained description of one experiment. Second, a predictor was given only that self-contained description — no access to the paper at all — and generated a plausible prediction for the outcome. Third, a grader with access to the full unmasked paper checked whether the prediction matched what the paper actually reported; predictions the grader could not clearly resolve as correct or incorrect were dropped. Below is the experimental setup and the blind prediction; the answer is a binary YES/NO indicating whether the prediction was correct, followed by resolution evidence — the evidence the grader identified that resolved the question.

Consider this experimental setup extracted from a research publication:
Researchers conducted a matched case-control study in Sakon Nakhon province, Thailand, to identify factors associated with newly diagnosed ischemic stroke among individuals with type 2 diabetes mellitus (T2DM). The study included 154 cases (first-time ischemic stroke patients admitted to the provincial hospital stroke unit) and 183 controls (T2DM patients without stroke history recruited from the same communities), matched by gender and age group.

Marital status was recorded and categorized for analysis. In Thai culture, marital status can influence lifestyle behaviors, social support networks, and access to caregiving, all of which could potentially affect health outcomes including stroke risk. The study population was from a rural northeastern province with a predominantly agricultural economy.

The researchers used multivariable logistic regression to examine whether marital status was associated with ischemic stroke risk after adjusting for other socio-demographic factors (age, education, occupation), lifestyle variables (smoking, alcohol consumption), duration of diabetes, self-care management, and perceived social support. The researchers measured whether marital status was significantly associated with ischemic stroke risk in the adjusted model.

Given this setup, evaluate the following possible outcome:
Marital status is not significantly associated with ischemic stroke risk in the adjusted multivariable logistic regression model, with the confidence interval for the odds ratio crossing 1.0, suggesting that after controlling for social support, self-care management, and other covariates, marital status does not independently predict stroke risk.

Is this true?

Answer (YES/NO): YES